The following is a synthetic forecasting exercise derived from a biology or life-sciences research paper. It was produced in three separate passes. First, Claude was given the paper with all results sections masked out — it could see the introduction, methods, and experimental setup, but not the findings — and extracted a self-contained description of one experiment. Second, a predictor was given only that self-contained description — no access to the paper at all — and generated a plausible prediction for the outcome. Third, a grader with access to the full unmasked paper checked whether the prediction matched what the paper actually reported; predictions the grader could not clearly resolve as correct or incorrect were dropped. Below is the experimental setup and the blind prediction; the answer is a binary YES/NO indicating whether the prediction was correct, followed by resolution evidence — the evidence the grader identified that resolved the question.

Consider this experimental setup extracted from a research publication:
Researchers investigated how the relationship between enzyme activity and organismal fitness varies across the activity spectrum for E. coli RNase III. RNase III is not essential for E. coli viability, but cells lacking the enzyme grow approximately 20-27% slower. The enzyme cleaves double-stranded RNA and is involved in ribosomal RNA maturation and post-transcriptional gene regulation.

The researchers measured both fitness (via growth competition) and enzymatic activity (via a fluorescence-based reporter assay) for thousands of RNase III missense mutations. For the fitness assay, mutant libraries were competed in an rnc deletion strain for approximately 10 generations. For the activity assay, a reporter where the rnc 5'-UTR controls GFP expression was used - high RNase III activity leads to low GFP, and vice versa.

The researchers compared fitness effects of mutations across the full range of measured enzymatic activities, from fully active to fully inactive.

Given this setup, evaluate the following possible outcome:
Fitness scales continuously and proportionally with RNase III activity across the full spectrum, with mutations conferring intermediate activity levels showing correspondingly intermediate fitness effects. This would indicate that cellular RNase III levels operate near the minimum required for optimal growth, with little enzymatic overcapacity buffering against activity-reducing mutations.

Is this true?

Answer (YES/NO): NO